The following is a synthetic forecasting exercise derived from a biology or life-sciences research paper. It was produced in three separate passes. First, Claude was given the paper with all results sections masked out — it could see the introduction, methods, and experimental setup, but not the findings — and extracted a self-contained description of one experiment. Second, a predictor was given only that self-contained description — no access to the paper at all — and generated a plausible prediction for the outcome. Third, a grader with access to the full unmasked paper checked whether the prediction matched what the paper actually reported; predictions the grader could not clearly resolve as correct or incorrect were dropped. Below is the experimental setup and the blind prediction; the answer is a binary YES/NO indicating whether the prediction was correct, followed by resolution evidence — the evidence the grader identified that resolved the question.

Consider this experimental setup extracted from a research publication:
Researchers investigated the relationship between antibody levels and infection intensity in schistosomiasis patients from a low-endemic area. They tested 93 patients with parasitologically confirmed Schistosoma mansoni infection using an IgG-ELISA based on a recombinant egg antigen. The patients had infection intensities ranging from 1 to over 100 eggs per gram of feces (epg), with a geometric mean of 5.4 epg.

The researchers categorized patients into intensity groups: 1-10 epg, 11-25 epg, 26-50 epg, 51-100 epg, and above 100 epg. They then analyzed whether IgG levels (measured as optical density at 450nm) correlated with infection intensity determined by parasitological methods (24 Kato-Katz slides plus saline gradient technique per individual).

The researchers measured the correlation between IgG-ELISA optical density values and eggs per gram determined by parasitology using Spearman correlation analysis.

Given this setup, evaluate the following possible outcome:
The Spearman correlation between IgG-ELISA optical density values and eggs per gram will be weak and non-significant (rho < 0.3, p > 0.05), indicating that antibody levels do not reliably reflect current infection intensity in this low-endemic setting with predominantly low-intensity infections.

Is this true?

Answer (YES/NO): YES